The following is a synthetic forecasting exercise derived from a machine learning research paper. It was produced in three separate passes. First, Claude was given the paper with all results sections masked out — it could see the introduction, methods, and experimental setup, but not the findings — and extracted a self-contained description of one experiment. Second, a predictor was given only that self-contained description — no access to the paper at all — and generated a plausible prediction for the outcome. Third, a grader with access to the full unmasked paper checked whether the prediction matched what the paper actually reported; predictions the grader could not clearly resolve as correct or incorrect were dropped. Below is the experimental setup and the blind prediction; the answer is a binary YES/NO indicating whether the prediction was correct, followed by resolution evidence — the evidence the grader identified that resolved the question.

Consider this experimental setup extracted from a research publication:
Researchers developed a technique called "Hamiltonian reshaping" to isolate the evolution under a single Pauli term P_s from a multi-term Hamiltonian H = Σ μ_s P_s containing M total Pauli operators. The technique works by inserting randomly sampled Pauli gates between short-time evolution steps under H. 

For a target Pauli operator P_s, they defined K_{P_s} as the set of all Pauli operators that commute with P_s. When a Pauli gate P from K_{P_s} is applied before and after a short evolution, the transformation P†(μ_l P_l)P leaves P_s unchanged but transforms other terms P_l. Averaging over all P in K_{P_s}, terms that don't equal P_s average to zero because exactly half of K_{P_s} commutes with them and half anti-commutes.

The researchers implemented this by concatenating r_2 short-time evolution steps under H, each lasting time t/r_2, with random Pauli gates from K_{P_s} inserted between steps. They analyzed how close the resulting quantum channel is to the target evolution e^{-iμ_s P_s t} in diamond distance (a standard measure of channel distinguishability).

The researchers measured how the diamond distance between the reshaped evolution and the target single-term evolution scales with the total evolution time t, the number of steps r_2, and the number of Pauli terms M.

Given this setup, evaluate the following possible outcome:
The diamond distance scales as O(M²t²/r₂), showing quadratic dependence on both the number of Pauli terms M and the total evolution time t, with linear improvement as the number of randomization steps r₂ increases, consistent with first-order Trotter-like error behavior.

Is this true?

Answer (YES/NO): YES